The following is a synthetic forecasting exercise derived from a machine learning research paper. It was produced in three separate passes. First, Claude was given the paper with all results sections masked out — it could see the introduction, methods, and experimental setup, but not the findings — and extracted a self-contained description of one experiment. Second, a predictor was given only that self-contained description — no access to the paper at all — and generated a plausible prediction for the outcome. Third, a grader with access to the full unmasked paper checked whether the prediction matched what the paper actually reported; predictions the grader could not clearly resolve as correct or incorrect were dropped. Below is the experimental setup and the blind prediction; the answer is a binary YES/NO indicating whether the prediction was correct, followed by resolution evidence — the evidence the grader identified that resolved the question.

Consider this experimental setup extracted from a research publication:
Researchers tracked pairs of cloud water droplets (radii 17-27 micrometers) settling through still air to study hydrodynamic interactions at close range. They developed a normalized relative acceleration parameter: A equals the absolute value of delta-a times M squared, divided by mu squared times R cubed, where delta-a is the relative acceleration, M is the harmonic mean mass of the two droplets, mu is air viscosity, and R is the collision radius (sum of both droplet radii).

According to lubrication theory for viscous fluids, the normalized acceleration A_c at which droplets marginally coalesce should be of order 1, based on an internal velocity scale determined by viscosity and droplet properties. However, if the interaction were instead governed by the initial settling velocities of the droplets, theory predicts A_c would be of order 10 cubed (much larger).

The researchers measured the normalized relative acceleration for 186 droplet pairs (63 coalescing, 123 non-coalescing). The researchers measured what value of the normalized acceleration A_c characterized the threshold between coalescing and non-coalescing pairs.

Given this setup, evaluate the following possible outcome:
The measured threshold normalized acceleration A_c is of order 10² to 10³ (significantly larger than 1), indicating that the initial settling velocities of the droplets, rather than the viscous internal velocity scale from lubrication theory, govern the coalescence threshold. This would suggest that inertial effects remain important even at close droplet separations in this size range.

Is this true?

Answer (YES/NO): NO